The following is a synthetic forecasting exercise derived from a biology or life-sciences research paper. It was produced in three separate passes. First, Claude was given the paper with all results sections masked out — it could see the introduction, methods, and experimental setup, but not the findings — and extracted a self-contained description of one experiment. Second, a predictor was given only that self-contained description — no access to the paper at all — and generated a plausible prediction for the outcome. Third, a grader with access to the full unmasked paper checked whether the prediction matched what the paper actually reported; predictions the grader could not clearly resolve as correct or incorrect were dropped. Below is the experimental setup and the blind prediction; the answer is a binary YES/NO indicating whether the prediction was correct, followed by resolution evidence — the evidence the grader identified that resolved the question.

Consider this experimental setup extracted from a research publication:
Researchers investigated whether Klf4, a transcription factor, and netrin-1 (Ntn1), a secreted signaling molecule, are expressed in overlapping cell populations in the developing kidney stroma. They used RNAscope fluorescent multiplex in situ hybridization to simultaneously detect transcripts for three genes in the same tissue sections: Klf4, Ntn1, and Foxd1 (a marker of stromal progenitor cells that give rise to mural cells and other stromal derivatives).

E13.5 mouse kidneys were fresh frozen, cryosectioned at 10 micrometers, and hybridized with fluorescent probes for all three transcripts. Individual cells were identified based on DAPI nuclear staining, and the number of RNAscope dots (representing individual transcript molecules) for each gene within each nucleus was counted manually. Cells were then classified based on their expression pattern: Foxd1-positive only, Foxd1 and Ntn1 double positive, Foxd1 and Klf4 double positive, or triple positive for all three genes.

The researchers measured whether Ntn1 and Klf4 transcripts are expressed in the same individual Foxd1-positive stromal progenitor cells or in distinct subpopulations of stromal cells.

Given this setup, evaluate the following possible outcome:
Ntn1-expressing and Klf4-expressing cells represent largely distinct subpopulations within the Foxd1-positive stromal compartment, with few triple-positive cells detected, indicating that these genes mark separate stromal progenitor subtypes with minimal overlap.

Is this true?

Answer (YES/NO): YES